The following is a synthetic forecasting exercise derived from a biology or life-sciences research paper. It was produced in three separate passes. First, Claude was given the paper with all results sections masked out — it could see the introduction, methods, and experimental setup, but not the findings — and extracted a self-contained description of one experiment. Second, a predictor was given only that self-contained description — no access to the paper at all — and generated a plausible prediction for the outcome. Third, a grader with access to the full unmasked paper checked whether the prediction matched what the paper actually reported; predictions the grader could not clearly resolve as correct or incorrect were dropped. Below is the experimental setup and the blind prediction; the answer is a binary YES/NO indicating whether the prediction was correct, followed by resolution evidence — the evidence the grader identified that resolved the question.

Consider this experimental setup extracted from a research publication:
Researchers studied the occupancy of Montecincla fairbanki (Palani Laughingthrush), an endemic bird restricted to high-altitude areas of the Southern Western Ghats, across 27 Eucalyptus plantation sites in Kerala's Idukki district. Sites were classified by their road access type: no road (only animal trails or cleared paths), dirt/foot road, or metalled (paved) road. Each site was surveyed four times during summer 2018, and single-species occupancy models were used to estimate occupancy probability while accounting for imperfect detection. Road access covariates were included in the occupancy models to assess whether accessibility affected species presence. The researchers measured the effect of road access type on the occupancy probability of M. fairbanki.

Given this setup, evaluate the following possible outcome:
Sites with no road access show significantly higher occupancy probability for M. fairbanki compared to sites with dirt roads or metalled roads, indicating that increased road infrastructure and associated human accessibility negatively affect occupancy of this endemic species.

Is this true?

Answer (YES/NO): NO